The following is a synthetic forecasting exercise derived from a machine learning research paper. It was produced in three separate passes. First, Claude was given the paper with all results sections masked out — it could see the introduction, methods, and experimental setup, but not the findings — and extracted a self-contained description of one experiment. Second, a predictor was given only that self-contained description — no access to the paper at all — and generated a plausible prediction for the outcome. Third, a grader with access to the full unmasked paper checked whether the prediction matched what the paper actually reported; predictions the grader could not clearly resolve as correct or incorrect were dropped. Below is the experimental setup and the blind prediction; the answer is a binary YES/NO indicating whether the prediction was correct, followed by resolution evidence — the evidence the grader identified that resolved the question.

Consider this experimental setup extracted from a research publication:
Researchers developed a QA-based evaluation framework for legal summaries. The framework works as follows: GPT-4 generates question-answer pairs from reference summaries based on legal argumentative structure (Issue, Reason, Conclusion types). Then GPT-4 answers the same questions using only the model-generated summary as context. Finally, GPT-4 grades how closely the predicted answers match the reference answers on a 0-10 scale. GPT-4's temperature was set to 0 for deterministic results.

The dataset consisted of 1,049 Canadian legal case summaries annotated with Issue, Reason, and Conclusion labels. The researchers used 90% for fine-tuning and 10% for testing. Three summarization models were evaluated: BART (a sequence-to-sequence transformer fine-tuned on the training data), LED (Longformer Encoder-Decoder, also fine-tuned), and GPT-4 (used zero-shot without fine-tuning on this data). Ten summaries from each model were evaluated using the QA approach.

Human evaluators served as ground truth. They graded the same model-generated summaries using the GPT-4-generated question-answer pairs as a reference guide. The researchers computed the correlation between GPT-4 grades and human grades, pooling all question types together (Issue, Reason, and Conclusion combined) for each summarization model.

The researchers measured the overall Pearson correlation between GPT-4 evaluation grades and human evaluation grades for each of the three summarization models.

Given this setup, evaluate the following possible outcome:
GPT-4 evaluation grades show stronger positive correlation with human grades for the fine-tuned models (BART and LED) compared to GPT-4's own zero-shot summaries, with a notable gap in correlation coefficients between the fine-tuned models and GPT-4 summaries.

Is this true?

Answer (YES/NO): NO